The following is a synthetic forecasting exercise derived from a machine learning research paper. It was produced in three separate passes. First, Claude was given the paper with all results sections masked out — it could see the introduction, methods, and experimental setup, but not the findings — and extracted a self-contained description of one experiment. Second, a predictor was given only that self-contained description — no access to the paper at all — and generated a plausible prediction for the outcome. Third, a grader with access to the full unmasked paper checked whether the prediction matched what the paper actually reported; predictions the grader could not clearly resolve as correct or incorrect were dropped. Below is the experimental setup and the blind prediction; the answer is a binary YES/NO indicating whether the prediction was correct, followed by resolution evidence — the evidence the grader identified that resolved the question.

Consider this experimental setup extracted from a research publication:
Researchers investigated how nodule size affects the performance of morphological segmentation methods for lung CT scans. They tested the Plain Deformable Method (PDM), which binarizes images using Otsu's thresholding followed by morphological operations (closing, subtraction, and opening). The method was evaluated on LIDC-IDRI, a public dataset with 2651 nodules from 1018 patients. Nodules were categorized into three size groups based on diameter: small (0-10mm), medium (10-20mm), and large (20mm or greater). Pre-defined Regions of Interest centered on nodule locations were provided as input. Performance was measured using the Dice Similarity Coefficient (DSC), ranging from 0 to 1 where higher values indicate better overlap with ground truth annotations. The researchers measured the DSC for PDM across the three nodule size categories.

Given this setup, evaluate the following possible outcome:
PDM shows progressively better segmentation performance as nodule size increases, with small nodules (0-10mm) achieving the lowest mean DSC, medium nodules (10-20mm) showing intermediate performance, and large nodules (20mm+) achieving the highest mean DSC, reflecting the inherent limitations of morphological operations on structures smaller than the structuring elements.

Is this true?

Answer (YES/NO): YES